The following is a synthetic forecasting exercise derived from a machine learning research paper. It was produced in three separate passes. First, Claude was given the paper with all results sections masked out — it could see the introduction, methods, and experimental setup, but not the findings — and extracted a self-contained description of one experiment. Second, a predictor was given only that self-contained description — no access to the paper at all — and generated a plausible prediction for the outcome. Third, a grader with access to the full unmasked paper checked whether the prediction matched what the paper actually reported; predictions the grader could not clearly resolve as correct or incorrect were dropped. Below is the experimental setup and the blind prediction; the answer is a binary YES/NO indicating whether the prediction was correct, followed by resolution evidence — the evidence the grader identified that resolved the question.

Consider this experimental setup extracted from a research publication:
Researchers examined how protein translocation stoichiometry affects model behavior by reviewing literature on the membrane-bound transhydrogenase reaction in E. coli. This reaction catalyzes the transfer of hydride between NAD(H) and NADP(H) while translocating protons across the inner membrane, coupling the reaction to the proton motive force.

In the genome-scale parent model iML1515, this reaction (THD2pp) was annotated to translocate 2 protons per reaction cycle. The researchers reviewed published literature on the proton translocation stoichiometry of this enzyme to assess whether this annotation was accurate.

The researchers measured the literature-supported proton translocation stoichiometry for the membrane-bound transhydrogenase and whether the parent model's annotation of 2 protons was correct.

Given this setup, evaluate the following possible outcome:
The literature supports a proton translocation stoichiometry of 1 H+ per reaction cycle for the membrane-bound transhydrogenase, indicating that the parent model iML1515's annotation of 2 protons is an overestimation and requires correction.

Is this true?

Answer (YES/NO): YES